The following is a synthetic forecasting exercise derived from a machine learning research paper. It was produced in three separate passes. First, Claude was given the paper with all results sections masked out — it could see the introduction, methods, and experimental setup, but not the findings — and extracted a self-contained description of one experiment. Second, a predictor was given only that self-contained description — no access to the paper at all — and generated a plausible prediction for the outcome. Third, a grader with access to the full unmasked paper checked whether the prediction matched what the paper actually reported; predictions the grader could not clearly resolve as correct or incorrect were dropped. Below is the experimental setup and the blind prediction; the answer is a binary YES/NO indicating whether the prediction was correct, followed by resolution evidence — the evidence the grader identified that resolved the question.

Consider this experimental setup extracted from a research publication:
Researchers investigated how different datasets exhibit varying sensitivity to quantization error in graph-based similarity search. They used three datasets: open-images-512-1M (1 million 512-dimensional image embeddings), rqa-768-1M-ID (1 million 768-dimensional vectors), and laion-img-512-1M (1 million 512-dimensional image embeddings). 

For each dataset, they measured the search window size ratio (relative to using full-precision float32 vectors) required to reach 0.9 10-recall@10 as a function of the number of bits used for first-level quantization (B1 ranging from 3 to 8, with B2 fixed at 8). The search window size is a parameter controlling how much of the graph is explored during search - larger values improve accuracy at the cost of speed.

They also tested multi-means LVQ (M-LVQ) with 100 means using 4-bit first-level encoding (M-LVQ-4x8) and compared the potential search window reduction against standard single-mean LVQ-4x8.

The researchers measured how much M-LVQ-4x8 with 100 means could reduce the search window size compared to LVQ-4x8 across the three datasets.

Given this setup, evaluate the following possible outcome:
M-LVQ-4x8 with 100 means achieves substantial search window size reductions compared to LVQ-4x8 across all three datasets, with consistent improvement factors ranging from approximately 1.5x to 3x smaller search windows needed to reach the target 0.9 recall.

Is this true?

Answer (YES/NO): NO